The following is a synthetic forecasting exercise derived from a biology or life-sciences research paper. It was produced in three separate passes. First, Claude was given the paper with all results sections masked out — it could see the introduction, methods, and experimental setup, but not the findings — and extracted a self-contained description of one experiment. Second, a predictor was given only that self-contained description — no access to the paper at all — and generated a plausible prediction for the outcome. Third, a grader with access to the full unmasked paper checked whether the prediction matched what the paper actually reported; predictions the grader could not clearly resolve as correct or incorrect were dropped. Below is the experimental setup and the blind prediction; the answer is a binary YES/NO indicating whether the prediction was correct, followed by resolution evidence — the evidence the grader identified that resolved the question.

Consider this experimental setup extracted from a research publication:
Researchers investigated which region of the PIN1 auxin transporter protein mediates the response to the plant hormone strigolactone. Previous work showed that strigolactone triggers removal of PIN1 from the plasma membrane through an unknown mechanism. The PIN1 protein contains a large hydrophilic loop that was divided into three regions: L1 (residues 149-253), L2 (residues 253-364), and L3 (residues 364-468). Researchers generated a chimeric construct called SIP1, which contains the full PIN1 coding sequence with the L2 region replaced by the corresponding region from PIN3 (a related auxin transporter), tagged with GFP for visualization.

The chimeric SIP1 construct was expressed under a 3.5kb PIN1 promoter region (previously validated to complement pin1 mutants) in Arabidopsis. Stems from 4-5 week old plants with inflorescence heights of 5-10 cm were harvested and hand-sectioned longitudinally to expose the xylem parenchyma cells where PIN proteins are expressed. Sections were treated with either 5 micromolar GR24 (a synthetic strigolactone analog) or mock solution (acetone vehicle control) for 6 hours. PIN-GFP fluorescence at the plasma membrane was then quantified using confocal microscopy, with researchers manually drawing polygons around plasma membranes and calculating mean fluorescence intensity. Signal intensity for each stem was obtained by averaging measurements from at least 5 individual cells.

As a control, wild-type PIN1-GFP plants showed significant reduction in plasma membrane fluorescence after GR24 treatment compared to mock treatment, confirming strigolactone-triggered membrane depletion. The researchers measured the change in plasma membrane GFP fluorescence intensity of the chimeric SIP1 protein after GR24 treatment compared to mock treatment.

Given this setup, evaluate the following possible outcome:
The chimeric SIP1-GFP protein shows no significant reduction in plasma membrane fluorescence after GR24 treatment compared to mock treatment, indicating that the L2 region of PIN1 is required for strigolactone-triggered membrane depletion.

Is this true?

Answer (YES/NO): YES